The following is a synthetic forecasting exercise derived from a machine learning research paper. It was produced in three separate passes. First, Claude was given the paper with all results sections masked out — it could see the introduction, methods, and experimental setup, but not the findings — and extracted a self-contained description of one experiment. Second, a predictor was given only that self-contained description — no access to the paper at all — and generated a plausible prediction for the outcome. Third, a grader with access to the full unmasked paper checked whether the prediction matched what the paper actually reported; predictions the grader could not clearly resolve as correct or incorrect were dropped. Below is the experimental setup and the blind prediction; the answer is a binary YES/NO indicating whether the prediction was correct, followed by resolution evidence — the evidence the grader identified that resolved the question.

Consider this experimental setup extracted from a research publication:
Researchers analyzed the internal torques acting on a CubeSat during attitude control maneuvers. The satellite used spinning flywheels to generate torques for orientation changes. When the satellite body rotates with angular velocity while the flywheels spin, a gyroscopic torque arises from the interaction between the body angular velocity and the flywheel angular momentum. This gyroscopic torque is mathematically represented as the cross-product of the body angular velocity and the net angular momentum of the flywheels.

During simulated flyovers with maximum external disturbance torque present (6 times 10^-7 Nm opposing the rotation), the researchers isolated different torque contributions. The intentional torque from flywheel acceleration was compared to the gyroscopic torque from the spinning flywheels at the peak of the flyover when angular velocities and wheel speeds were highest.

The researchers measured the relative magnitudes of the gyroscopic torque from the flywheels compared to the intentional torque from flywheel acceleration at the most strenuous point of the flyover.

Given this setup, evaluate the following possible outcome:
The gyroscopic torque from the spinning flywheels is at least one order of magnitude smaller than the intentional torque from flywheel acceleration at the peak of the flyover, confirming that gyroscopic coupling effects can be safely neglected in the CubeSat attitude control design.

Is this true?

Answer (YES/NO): YES